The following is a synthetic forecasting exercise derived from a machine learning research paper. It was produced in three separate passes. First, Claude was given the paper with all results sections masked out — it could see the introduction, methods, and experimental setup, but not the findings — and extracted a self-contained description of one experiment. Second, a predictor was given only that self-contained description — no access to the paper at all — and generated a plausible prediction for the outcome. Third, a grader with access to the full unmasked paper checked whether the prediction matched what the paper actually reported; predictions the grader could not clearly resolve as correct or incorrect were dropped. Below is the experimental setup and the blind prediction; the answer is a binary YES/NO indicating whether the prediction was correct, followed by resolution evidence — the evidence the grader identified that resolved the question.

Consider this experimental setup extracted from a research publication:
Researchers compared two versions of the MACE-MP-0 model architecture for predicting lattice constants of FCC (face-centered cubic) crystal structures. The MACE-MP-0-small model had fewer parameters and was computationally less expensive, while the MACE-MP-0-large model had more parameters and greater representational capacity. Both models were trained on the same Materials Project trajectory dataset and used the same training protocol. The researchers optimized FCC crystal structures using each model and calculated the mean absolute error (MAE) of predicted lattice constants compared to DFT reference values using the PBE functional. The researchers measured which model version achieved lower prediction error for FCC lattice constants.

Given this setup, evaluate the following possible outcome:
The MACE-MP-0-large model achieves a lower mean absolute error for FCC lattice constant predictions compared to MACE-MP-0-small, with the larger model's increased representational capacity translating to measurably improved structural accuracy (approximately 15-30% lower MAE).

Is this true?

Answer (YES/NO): NO